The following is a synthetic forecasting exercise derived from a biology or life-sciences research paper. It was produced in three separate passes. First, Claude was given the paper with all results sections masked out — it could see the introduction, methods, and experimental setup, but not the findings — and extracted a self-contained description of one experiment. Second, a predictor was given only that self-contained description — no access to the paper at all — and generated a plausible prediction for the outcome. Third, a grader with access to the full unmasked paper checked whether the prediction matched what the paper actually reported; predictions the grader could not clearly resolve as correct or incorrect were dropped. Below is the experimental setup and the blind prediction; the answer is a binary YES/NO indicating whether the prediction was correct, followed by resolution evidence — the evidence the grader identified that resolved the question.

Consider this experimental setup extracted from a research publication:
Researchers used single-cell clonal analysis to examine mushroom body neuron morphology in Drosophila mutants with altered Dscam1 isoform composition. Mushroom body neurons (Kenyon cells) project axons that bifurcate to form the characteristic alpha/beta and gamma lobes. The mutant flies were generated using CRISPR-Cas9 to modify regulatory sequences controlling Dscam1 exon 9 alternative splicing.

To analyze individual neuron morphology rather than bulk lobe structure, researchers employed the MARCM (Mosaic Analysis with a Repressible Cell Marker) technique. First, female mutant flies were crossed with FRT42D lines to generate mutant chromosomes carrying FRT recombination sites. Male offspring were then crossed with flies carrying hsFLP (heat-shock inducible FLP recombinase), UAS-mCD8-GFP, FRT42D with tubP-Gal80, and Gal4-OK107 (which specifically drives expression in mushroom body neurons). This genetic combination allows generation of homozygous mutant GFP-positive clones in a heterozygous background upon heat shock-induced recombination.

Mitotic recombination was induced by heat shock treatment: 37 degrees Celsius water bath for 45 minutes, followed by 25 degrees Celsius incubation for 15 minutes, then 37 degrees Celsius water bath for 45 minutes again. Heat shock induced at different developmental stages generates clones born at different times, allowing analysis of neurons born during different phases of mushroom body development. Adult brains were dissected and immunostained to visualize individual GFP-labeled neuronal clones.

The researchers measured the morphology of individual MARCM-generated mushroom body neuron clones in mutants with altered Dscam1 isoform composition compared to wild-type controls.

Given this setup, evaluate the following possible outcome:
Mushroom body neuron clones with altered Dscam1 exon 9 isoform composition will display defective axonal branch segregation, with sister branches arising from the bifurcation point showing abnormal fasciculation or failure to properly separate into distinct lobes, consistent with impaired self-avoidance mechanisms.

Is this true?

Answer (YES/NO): NO